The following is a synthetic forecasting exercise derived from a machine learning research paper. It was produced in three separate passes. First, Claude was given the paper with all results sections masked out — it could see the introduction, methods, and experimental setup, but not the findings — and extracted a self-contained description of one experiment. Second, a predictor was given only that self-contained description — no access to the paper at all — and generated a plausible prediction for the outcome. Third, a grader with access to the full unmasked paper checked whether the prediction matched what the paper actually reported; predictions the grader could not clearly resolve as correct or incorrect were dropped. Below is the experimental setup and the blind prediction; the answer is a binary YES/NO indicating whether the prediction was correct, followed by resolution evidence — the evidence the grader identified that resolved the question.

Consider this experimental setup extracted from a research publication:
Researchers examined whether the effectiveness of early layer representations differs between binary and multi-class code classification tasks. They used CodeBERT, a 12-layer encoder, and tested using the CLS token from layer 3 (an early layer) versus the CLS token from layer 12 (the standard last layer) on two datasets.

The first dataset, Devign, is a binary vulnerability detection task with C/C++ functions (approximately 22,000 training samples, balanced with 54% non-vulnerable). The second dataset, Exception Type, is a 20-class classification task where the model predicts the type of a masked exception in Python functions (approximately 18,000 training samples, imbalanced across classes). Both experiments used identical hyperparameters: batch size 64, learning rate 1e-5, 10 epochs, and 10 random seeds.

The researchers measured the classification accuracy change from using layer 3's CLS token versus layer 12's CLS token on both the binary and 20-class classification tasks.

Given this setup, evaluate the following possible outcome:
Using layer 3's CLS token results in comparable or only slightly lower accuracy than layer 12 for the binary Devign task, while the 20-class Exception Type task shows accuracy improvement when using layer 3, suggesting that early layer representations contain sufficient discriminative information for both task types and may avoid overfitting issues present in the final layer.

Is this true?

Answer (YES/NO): NO